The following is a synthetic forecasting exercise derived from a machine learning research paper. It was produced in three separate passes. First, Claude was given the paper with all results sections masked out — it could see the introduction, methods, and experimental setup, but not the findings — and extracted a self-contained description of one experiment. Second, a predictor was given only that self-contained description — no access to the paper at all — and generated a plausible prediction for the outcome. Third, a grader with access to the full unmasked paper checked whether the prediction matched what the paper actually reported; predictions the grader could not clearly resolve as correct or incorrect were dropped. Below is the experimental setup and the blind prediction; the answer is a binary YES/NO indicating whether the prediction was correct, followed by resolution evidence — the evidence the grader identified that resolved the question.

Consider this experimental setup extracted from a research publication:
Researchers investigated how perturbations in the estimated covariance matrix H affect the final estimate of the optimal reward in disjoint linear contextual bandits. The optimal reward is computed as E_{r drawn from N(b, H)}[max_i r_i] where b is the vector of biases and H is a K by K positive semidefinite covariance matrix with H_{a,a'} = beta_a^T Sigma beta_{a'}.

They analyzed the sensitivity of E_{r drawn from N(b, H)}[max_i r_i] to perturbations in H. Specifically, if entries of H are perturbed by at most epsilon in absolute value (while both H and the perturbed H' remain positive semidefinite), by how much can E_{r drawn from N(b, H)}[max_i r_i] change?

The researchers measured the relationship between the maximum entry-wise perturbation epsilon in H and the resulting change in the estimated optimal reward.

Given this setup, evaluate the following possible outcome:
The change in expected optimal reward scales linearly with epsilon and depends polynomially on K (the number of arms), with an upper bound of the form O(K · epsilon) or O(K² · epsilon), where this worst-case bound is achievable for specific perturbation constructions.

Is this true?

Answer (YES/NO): NO